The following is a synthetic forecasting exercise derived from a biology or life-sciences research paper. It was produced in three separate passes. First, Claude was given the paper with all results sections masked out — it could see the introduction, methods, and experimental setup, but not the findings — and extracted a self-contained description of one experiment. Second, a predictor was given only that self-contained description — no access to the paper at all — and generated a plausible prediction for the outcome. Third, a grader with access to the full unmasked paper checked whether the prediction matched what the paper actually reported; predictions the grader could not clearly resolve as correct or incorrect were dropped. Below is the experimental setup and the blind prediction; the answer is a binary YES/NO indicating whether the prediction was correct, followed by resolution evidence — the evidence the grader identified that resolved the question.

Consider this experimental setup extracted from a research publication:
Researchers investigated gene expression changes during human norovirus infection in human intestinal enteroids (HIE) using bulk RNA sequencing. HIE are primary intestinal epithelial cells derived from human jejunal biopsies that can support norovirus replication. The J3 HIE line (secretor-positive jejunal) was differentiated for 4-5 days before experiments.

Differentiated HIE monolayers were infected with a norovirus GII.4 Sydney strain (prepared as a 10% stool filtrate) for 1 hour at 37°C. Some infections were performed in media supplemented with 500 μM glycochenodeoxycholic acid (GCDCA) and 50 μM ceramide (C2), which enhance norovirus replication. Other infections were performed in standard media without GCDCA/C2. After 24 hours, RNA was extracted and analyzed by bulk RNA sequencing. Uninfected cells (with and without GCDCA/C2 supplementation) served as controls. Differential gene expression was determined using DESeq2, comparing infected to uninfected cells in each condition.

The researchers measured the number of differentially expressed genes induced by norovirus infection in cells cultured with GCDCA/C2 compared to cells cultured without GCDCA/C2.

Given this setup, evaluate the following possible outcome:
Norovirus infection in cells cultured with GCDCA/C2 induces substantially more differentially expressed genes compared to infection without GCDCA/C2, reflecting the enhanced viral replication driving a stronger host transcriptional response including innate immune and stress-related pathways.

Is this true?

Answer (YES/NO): NO